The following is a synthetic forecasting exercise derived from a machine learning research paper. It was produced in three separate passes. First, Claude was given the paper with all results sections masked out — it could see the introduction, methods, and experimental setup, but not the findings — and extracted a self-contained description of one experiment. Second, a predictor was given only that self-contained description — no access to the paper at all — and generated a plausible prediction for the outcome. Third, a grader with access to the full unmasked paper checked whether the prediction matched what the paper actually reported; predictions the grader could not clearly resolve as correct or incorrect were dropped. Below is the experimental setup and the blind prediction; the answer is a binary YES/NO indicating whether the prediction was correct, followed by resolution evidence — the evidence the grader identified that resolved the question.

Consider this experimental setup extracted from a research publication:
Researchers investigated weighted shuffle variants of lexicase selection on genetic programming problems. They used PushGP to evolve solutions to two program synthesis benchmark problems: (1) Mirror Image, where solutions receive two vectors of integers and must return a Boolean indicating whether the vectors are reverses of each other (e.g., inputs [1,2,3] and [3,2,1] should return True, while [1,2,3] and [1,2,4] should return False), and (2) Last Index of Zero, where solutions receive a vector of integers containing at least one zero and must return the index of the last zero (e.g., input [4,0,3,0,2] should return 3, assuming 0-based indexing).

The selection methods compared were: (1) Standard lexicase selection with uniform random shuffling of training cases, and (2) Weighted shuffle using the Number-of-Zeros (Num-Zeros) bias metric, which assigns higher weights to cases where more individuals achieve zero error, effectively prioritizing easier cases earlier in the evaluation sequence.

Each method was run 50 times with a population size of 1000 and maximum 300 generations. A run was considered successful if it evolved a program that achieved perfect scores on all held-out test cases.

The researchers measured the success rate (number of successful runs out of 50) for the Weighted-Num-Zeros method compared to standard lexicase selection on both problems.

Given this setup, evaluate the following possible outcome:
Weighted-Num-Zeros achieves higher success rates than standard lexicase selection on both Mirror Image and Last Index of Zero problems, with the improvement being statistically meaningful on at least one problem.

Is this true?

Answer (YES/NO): NO